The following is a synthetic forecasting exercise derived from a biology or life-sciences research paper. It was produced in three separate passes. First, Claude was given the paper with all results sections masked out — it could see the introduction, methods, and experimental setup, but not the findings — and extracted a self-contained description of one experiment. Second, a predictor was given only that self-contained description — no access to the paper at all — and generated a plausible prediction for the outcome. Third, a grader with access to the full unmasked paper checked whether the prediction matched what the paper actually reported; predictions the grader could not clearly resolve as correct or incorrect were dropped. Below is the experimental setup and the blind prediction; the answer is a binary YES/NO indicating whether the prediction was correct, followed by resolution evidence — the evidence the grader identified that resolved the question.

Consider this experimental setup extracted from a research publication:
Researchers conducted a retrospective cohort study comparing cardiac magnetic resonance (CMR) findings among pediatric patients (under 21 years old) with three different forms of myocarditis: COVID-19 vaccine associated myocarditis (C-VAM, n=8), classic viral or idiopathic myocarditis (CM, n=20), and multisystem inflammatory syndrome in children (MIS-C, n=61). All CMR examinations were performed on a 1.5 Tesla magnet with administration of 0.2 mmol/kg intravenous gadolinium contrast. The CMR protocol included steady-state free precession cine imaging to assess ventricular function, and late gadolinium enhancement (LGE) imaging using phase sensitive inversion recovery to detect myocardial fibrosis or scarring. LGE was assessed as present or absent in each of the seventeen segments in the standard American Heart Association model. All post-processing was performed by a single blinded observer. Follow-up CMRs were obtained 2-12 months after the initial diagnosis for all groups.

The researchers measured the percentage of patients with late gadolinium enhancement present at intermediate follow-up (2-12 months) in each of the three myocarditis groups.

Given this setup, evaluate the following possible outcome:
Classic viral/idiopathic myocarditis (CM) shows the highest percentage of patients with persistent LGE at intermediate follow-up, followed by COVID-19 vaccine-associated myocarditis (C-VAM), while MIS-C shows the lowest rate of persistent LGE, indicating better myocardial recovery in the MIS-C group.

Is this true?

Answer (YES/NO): YES